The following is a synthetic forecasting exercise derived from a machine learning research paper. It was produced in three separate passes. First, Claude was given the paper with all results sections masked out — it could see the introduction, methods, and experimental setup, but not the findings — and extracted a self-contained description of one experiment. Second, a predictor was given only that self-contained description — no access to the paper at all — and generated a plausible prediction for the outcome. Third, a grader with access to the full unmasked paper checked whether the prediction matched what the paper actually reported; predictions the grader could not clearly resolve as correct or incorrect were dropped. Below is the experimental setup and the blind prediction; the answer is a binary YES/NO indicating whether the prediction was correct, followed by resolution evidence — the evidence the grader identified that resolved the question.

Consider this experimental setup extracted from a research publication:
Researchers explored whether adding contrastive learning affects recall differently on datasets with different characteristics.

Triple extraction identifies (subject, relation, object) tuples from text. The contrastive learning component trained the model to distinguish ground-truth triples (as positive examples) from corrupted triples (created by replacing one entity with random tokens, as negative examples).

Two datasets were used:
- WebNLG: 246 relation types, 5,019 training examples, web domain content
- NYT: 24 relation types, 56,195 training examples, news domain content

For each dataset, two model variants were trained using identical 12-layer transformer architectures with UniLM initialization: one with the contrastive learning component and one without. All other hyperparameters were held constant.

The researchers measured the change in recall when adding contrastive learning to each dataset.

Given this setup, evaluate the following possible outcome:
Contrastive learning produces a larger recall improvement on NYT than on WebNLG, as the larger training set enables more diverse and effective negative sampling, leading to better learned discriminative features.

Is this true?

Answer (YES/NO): NO